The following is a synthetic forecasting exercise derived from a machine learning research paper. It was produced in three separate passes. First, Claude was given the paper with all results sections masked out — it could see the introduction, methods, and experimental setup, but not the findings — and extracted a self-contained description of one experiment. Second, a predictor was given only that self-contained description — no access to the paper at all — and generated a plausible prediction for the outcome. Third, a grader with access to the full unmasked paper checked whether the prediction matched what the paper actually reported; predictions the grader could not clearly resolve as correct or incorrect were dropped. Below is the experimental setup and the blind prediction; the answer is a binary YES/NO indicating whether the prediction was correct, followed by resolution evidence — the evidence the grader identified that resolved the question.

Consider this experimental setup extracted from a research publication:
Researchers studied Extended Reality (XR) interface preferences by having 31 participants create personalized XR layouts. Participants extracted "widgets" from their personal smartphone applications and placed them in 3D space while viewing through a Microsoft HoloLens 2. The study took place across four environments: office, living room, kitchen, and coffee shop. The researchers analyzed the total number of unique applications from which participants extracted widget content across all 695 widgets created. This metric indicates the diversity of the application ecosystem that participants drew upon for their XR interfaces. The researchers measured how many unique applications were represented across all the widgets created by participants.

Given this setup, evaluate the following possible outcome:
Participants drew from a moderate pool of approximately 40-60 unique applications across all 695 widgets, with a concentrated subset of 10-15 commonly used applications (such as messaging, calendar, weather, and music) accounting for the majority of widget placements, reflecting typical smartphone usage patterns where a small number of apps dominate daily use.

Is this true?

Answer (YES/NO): NO